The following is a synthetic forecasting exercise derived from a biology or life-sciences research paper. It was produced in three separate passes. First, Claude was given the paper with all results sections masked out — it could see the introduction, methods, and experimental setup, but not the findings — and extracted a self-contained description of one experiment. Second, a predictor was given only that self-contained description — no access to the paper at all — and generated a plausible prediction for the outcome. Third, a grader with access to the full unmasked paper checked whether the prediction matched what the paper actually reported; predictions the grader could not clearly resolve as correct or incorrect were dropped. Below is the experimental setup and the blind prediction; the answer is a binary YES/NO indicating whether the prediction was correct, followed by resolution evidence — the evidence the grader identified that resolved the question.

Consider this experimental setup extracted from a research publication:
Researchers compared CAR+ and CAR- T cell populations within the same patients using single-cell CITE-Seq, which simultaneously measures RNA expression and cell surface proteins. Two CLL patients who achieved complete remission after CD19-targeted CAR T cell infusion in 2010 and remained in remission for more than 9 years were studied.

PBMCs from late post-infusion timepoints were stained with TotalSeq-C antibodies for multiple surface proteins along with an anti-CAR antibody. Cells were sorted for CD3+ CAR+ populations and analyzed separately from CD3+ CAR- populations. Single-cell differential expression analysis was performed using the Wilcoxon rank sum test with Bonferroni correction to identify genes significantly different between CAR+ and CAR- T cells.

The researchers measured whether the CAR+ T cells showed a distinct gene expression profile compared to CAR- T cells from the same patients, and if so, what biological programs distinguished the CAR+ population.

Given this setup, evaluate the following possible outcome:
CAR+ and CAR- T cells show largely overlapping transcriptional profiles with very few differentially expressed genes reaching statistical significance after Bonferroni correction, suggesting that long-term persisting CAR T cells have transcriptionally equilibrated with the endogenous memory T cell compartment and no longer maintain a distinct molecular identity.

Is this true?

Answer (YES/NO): NO